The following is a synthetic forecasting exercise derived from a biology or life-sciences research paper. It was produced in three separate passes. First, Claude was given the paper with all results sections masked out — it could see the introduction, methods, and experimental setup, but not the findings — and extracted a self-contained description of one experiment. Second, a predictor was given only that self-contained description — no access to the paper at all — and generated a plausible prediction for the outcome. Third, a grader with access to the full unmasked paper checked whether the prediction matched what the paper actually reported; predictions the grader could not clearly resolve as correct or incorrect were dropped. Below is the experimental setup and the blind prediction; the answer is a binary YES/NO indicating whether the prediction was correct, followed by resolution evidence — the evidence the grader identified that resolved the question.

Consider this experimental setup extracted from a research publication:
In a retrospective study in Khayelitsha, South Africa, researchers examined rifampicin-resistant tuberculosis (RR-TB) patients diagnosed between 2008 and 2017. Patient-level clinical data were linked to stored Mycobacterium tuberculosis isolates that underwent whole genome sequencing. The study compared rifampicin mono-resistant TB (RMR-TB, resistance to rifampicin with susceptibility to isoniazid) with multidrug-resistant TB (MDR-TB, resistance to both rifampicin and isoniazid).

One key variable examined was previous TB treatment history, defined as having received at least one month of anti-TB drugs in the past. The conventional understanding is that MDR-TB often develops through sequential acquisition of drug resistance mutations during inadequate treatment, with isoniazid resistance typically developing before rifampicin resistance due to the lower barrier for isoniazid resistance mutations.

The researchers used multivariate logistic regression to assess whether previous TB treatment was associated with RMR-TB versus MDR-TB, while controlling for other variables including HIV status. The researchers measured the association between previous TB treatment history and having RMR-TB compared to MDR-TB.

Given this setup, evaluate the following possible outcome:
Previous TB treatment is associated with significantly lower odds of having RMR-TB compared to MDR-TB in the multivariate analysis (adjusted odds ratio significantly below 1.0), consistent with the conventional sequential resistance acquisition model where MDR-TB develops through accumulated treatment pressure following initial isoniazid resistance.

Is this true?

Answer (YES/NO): NO